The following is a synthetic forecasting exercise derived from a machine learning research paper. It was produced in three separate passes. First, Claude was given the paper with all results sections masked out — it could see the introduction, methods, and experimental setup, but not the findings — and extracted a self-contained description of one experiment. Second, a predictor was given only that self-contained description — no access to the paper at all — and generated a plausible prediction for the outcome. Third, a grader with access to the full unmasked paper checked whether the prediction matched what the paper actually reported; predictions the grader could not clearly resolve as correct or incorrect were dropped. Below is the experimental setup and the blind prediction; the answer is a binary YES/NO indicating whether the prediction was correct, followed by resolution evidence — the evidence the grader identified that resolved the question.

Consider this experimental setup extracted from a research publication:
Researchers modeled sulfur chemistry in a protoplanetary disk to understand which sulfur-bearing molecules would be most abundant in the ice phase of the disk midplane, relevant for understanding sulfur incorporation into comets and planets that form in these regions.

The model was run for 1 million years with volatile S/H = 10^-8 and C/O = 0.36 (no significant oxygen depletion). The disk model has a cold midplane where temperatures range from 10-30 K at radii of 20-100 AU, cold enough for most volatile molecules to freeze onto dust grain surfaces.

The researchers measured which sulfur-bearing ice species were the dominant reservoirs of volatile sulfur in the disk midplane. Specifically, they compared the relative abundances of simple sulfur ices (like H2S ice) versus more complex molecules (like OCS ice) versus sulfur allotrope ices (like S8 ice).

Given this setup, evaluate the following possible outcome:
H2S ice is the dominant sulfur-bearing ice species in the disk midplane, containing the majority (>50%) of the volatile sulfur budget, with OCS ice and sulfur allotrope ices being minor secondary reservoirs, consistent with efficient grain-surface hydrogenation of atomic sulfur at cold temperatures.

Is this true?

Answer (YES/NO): NO